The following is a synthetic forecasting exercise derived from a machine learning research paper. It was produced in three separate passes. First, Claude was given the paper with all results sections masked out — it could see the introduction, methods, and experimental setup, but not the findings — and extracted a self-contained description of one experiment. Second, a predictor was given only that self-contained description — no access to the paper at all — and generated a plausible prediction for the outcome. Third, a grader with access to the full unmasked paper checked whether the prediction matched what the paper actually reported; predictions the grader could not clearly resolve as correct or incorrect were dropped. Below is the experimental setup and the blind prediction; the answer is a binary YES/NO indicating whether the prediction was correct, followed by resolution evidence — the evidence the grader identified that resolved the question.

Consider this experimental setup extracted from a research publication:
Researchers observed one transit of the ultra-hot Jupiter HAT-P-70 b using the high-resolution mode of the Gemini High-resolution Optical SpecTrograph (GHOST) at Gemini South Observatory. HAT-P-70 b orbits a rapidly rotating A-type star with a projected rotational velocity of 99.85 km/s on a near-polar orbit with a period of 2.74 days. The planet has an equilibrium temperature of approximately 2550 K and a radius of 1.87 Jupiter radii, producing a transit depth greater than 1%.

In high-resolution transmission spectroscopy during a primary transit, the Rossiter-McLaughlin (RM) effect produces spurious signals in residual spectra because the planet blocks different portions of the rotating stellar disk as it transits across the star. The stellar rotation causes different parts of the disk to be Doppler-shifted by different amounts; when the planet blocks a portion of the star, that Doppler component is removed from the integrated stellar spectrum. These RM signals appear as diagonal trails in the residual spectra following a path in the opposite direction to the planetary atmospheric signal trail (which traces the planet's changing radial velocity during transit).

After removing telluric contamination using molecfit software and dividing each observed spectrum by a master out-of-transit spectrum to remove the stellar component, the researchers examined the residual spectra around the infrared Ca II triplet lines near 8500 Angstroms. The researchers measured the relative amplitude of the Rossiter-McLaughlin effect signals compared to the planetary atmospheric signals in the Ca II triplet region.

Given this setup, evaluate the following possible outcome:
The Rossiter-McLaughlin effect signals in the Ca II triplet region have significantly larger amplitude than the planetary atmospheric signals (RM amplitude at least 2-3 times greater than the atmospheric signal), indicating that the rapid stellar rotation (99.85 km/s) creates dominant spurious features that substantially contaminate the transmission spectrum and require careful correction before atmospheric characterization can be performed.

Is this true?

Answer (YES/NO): NO